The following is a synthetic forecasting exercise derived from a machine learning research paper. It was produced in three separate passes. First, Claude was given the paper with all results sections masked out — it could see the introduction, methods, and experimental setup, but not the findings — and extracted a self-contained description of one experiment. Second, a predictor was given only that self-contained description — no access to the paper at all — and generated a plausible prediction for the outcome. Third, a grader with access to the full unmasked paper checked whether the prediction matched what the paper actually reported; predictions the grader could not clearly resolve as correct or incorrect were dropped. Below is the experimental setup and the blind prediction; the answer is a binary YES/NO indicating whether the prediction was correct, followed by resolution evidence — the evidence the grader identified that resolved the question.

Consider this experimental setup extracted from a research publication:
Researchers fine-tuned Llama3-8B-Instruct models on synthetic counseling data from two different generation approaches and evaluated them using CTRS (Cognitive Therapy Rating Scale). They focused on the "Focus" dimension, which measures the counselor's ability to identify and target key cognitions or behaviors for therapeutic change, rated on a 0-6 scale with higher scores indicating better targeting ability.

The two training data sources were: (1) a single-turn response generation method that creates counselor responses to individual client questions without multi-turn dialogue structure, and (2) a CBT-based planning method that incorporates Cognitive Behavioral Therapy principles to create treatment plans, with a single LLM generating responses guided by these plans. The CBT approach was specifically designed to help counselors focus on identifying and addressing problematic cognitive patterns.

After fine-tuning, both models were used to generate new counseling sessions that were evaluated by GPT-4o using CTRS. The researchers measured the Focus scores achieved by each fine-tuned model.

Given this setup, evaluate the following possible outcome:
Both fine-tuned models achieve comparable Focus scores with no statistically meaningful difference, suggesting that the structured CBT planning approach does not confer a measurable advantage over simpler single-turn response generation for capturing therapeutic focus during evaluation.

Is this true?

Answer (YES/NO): NO